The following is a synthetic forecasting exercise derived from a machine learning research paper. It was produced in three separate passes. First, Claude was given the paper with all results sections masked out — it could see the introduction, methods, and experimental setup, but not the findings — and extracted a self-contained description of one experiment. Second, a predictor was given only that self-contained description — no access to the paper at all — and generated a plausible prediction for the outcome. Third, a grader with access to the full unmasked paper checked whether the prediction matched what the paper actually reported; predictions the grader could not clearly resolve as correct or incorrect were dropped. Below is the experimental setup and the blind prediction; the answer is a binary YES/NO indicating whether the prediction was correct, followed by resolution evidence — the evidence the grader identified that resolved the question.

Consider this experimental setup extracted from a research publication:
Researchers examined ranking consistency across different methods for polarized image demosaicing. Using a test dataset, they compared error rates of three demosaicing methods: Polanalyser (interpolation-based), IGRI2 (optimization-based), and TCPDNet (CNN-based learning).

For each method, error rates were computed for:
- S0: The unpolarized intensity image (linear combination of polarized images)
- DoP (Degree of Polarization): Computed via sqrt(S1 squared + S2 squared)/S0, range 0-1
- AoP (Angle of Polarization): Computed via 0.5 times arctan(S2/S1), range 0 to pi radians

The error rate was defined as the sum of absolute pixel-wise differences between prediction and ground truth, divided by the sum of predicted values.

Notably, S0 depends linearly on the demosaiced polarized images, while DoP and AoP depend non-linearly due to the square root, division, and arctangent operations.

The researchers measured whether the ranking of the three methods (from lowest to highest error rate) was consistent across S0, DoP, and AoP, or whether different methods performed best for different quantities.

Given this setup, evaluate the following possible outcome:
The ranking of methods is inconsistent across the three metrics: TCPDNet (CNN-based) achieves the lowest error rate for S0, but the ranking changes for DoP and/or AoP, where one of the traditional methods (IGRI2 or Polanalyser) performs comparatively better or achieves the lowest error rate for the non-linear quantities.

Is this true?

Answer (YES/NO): NO